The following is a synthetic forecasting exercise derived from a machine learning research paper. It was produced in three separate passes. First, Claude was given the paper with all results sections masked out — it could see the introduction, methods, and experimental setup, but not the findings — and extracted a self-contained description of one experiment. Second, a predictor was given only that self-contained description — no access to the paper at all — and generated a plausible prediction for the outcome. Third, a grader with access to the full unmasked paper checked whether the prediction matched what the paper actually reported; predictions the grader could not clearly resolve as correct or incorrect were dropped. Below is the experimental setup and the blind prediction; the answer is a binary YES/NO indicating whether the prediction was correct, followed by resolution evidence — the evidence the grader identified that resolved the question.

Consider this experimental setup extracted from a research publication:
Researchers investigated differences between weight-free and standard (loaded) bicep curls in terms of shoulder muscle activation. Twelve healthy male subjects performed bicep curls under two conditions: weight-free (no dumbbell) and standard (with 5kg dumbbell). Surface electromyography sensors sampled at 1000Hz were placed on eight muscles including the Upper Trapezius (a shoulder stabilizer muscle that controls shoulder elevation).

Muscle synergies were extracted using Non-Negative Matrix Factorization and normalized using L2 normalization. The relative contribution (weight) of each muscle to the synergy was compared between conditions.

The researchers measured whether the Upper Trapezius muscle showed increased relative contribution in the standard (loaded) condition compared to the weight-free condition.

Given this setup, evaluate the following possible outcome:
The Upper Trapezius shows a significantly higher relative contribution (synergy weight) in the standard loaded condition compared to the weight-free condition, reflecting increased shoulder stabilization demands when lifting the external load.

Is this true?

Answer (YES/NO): NO